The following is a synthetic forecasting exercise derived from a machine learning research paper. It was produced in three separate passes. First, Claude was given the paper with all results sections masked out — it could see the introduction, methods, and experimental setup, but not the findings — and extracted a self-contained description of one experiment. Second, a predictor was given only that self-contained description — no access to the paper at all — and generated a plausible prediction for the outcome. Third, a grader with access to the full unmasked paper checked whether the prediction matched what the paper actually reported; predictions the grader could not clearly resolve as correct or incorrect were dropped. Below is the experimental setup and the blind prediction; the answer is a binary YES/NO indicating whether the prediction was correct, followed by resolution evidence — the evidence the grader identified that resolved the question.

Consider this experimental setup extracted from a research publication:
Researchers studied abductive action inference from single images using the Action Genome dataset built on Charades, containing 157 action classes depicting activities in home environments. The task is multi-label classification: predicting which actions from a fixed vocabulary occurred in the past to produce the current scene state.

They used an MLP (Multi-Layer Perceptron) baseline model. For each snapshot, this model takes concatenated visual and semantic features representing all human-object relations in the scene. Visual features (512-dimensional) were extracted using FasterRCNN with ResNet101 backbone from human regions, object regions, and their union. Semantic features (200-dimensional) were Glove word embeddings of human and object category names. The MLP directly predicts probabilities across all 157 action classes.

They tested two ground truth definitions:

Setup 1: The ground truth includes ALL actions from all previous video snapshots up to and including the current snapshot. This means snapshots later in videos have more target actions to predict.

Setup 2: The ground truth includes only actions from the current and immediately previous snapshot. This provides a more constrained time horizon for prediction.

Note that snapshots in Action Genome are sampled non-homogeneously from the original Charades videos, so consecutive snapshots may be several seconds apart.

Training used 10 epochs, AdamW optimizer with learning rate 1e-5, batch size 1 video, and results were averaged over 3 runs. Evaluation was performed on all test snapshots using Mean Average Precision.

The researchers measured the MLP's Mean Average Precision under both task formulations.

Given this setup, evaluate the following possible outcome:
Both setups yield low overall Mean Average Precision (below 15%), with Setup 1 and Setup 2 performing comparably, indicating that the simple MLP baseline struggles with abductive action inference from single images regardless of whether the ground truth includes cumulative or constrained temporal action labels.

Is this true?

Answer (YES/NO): NO